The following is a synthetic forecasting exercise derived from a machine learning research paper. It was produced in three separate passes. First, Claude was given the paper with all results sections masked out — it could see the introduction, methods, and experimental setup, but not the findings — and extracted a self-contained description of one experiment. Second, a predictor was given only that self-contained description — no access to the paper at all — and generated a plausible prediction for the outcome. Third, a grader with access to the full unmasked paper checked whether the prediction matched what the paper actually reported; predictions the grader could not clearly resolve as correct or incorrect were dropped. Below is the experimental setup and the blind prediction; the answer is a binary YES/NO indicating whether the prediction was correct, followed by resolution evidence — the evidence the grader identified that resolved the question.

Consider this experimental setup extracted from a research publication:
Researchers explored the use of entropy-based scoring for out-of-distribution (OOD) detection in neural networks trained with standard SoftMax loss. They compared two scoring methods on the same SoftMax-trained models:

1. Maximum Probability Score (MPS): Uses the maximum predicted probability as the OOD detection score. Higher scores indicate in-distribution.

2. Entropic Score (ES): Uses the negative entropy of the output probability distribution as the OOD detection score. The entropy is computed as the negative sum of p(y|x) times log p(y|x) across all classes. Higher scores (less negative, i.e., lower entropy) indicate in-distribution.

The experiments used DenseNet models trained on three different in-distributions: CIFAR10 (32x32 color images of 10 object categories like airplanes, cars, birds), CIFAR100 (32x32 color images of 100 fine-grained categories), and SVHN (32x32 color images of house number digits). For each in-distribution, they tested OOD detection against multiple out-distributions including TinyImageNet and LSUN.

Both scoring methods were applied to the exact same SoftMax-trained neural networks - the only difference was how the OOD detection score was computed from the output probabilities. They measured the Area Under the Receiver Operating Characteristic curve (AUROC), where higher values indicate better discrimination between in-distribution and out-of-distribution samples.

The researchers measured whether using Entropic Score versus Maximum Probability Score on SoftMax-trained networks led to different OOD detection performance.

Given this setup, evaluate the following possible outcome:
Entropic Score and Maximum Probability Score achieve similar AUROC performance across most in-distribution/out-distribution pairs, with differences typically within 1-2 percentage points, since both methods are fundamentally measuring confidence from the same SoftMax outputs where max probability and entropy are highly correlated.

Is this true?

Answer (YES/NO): YES